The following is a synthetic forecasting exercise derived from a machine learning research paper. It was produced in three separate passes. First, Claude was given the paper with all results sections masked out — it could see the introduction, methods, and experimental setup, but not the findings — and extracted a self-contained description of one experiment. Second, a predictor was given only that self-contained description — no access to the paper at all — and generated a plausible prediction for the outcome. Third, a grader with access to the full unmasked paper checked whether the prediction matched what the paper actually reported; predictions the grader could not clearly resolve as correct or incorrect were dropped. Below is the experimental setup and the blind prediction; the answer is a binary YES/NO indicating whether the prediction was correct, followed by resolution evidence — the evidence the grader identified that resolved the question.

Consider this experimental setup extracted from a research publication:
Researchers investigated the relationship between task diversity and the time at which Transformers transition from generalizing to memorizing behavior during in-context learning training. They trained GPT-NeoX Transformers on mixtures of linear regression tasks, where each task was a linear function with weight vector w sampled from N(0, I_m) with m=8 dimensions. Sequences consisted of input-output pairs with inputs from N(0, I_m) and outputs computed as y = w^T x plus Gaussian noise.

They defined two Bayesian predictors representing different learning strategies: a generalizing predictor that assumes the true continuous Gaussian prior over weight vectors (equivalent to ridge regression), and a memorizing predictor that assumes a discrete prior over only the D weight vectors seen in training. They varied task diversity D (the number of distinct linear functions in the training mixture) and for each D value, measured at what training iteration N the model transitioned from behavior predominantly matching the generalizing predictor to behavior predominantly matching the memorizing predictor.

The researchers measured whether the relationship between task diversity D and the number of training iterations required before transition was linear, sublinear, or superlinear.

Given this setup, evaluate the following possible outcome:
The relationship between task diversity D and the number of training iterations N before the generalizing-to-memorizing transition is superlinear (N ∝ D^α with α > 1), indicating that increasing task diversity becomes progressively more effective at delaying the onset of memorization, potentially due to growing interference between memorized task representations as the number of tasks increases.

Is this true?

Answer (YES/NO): YES